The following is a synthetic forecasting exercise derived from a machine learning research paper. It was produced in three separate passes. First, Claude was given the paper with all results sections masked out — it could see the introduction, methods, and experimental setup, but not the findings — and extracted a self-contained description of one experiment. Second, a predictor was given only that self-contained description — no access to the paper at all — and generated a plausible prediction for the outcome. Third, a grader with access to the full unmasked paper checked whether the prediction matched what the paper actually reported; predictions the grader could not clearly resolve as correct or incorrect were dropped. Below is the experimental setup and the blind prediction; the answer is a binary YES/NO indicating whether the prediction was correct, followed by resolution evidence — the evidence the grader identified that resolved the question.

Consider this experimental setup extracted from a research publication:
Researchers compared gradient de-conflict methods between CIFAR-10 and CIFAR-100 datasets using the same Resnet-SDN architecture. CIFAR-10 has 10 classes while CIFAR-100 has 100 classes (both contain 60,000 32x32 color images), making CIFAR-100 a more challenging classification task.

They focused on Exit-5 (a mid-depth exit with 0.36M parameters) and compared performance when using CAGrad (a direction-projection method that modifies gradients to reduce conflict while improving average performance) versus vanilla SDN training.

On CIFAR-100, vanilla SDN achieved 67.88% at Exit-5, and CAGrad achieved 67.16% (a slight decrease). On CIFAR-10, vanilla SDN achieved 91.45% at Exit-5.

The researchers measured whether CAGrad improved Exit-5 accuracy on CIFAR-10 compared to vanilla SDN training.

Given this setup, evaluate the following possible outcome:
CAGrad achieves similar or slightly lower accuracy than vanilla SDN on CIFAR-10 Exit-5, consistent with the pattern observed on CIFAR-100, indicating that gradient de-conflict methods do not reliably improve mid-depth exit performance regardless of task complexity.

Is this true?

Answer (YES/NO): YES